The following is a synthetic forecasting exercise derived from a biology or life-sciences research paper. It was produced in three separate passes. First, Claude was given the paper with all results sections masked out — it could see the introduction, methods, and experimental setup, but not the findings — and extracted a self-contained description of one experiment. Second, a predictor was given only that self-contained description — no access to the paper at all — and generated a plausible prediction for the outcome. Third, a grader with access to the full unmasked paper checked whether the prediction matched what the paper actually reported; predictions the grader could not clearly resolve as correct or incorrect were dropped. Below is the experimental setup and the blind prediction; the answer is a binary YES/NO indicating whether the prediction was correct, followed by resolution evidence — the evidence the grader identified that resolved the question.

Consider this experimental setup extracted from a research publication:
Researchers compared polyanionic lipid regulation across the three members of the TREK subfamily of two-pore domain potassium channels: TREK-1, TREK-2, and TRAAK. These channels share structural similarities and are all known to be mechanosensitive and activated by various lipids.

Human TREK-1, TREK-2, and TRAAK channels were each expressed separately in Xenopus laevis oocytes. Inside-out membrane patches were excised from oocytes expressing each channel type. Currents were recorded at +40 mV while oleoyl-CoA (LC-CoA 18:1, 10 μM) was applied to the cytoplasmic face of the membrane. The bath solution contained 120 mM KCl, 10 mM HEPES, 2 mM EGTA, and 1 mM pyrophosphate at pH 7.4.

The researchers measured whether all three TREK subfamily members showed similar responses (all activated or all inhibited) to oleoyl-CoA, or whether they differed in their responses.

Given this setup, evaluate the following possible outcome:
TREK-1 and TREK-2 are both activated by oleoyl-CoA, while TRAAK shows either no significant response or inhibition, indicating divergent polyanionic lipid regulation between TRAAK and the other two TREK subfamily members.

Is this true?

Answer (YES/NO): NO